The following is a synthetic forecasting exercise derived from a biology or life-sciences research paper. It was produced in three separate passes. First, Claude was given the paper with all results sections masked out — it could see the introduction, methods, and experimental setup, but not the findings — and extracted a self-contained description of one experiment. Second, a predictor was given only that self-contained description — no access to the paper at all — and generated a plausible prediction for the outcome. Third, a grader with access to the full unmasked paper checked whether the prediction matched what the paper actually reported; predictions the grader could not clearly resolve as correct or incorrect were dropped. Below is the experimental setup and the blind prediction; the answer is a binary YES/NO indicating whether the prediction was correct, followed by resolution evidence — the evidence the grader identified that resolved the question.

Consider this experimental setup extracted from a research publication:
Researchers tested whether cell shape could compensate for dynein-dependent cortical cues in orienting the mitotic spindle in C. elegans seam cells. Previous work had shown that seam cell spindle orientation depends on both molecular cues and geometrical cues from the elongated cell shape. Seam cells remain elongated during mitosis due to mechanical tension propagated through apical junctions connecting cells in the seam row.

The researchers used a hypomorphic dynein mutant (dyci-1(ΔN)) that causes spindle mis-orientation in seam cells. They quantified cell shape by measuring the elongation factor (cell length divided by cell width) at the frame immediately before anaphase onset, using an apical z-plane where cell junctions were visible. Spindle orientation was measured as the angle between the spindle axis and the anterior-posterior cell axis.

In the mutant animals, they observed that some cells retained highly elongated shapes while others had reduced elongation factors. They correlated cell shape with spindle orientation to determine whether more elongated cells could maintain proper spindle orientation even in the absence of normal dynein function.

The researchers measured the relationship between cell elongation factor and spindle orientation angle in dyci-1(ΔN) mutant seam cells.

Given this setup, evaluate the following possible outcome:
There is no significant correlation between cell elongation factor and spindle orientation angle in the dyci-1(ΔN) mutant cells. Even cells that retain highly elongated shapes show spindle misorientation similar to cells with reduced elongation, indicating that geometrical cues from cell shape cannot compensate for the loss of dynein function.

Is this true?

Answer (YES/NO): NO